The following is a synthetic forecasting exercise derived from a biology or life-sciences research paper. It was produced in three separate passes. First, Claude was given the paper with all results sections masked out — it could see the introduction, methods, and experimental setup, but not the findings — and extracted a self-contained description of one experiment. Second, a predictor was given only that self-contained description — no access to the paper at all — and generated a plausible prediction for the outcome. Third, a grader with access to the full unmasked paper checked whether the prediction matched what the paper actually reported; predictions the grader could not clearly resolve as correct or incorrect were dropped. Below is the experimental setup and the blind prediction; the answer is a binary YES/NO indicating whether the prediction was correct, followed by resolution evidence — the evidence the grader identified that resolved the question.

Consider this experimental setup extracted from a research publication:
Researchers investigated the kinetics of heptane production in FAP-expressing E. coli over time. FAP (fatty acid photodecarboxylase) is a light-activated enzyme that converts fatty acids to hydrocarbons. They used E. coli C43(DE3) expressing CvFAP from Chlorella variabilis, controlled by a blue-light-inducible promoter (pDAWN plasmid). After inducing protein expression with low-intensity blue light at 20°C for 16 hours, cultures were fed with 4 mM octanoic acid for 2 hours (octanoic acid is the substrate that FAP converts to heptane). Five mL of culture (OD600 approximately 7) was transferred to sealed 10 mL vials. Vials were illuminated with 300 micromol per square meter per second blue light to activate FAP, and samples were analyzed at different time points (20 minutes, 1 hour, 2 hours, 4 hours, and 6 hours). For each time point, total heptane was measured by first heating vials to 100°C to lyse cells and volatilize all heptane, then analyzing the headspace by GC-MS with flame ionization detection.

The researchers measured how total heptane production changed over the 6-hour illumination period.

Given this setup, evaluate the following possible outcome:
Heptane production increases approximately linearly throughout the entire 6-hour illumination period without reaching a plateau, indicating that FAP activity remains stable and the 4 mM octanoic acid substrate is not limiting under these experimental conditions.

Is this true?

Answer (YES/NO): NO